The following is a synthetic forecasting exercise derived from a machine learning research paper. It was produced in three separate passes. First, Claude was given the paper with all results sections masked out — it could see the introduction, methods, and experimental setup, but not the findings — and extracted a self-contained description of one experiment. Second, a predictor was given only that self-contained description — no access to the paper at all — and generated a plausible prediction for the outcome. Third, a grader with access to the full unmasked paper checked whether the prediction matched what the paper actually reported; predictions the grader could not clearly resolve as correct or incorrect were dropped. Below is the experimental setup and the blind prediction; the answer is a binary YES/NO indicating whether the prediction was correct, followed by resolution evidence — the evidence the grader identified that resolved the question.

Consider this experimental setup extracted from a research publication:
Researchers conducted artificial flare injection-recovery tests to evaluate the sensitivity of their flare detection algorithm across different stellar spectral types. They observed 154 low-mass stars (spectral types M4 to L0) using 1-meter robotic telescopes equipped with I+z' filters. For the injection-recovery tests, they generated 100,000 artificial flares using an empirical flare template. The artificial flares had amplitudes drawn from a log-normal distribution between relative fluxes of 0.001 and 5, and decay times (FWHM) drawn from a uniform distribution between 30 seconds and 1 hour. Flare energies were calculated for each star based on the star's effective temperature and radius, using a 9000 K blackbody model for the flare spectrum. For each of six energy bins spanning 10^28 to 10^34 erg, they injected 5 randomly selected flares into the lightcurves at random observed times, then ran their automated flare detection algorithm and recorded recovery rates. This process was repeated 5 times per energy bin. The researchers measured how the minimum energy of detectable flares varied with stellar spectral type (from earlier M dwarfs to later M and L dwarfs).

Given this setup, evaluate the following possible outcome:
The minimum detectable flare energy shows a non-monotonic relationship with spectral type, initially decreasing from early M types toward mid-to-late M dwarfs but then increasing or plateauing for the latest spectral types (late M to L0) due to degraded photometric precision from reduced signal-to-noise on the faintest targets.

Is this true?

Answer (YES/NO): NO